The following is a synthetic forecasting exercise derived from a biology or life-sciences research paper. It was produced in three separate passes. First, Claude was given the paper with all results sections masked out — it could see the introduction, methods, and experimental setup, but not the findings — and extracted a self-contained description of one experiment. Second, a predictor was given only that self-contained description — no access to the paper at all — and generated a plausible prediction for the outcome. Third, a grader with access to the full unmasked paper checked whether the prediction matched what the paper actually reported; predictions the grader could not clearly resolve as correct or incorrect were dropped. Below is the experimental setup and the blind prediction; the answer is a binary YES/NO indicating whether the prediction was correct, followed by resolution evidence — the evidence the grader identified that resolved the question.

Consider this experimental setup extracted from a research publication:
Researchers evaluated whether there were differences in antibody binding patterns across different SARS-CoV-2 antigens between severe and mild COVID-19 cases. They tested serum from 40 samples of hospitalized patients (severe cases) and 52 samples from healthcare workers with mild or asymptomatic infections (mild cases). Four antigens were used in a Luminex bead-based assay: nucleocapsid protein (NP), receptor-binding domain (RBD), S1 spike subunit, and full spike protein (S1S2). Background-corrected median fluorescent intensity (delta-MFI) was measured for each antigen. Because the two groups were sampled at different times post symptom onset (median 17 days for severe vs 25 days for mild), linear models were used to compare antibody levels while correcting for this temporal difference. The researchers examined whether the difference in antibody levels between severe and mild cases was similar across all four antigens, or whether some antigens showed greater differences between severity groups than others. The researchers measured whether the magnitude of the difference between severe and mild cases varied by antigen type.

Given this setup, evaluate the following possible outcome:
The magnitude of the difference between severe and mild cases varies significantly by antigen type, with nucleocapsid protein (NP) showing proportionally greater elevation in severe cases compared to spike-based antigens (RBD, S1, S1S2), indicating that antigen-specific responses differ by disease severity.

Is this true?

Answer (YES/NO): NO